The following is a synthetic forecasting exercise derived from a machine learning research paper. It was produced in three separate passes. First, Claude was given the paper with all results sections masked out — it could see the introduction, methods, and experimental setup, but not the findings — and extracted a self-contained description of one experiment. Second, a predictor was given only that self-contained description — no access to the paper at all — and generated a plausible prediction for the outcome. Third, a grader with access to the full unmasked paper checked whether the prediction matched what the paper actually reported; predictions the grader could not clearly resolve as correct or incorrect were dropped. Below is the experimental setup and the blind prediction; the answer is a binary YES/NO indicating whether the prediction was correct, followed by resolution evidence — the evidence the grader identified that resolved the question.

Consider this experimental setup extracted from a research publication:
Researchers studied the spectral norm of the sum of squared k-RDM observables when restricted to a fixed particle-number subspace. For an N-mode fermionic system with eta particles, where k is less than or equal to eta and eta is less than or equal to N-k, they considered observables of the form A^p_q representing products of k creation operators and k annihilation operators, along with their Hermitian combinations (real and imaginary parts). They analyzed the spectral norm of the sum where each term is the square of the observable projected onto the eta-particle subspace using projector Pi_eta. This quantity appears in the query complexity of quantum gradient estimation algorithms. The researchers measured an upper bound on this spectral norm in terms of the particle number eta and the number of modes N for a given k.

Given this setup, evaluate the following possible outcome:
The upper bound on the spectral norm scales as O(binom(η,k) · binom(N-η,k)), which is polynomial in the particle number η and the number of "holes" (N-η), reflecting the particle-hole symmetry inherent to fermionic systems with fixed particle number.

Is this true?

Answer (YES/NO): NO